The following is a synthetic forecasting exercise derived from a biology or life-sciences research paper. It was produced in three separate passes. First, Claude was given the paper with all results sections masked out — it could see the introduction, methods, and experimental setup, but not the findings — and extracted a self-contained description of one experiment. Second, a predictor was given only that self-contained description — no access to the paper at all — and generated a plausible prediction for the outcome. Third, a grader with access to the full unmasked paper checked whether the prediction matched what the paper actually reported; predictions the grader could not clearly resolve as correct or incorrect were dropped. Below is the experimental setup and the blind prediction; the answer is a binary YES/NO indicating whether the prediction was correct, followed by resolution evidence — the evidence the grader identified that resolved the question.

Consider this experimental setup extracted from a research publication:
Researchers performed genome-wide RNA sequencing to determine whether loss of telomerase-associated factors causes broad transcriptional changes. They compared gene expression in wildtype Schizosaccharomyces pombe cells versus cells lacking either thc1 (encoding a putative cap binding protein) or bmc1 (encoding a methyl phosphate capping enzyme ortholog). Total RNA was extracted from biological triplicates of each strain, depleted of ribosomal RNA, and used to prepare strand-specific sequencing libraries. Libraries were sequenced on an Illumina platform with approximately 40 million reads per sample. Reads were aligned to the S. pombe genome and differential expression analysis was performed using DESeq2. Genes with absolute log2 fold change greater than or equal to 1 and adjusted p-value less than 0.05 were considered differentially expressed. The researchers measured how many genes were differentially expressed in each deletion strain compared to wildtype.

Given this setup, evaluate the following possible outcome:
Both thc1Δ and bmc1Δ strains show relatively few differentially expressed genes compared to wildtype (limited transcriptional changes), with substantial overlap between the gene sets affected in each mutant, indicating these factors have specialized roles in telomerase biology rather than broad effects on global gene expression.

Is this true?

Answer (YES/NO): NO